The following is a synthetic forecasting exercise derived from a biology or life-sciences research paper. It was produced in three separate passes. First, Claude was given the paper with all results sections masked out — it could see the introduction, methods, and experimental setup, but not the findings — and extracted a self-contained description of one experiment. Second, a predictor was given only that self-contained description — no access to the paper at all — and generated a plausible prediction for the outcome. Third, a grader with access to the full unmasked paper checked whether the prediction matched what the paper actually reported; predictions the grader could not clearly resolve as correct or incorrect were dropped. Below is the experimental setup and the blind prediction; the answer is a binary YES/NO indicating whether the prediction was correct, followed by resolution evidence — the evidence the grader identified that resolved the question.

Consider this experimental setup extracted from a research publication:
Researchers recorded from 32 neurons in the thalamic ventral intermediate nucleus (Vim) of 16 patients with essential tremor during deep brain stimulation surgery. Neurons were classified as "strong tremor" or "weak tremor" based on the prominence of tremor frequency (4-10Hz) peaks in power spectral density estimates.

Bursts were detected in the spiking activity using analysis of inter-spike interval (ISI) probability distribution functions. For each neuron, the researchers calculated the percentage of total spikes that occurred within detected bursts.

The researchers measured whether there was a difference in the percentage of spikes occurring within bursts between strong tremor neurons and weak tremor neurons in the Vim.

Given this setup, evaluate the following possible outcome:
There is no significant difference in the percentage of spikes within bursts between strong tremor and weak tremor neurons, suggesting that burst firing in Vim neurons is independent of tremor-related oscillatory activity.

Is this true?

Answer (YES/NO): NO